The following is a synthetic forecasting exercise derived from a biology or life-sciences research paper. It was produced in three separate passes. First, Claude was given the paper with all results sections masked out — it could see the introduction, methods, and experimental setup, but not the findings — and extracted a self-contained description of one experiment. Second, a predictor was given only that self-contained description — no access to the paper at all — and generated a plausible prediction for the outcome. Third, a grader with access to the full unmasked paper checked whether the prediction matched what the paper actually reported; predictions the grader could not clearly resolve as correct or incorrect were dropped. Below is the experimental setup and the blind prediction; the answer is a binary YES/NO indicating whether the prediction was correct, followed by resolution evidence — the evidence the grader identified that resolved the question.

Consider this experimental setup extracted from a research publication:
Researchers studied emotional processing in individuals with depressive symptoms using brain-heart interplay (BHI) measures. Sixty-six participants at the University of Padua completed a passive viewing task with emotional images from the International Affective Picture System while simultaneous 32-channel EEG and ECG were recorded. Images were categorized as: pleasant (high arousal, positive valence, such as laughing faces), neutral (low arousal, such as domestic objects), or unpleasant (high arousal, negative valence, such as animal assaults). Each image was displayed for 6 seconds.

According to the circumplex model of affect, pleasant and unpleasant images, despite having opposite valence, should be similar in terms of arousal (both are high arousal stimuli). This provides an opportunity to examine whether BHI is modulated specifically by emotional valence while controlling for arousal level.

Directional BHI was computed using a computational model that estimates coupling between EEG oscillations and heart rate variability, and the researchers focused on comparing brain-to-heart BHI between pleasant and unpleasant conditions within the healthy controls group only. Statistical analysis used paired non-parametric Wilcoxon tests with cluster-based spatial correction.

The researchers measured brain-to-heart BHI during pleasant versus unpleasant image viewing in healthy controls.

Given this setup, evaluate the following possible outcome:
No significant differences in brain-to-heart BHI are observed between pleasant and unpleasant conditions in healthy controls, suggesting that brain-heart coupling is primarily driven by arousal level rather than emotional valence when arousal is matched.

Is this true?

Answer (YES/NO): YES